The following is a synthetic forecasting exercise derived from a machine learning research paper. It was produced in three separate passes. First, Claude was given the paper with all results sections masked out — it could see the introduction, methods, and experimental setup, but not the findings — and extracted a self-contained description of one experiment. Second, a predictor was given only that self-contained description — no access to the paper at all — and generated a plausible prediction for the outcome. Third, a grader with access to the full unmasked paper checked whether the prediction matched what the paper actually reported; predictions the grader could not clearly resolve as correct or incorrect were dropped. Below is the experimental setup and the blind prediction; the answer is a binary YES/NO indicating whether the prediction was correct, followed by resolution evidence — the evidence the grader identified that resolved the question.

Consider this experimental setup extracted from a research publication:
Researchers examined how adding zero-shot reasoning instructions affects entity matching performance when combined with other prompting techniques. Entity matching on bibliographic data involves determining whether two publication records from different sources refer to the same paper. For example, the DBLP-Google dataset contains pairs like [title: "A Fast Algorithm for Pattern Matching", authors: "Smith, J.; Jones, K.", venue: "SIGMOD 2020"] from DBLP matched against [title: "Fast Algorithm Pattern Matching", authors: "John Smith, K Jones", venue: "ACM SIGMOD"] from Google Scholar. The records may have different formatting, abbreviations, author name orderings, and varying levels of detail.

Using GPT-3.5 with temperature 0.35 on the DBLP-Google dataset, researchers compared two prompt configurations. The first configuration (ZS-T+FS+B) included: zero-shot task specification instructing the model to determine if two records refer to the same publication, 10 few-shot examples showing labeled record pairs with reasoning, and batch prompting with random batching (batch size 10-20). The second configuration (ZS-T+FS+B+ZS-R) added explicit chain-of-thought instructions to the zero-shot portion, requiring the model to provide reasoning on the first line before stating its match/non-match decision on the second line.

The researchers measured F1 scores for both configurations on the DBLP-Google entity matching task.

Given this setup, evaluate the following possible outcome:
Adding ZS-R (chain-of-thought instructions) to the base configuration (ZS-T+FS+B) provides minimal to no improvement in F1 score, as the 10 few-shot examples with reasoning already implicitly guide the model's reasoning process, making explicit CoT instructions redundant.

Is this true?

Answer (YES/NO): NO